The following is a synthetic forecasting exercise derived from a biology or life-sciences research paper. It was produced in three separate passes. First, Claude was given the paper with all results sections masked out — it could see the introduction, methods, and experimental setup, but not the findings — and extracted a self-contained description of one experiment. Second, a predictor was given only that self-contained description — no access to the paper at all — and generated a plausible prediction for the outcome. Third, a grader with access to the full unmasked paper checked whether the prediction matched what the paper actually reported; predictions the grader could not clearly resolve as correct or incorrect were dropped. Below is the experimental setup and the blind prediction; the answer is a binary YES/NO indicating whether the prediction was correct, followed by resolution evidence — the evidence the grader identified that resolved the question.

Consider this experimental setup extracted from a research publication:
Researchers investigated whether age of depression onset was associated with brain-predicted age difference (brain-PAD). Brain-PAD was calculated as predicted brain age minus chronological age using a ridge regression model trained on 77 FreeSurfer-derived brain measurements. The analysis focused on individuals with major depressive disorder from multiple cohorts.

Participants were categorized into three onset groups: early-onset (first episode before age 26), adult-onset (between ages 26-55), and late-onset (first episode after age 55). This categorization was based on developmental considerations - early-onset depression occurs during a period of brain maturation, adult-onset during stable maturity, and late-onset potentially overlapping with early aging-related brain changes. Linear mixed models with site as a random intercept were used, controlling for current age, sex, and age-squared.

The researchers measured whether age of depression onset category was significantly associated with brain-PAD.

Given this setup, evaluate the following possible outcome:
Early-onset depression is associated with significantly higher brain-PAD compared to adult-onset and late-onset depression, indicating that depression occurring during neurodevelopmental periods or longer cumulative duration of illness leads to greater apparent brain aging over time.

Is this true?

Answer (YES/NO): NO